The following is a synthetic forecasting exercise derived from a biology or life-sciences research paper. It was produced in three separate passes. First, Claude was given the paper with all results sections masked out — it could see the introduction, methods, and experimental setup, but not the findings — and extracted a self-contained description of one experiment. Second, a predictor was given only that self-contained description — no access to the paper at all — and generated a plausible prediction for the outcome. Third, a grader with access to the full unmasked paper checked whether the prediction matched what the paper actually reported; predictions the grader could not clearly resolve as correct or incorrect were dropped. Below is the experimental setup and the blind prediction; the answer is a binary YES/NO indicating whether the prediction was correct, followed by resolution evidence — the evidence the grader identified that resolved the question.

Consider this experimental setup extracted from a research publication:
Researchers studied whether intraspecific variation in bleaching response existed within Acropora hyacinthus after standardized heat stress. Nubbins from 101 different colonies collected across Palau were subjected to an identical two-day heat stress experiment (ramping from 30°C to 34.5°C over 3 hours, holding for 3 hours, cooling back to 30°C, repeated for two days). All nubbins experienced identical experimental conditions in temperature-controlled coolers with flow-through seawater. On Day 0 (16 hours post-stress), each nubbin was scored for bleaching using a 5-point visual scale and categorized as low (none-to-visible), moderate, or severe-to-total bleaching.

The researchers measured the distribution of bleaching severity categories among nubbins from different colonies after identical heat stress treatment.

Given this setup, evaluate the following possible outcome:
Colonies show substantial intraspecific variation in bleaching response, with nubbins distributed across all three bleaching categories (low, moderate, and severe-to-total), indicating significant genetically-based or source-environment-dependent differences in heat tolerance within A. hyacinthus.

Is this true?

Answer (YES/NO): YES